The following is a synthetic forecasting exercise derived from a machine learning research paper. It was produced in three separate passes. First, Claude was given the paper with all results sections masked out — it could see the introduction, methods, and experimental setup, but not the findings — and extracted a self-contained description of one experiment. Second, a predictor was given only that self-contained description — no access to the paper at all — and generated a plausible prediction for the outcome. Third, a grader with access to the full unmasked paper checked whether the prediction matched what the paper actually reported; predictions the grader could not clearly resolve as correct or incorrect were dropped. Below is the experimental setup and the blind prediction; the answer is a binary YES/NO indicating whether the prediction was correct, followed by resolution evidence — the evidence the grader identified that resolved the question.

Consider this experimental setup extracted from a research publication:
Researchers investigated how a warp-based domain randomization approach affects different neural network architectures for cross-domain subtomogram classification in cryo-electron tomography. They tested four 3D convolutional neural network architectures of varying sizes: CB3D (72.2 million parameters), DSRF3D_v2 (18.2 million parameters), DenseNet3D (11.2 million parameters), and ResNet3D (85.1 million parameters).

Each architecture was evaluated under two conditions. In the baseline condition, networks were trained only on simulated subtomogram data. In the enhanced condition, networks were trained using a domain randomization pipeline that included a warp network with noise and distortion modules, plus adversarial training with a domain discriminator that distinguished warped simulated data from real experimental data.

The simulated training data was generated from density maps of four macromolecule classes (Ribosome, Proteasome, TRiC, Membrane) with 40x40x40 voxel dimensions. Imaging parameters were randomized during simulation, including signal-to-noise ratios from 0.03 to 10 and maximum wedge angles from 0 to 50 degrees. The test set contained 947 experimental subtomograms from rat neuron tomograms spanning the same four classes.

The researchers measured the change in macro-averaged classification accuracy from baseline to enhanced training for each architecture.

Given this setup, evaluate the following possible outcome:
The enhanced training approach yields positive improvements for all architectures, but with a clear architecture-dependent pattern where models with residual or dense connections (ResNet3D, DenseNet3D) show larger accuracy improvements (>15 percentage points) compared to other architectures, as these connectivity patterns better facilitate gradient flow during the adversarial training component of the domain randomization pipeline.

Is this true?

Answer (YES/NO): NO